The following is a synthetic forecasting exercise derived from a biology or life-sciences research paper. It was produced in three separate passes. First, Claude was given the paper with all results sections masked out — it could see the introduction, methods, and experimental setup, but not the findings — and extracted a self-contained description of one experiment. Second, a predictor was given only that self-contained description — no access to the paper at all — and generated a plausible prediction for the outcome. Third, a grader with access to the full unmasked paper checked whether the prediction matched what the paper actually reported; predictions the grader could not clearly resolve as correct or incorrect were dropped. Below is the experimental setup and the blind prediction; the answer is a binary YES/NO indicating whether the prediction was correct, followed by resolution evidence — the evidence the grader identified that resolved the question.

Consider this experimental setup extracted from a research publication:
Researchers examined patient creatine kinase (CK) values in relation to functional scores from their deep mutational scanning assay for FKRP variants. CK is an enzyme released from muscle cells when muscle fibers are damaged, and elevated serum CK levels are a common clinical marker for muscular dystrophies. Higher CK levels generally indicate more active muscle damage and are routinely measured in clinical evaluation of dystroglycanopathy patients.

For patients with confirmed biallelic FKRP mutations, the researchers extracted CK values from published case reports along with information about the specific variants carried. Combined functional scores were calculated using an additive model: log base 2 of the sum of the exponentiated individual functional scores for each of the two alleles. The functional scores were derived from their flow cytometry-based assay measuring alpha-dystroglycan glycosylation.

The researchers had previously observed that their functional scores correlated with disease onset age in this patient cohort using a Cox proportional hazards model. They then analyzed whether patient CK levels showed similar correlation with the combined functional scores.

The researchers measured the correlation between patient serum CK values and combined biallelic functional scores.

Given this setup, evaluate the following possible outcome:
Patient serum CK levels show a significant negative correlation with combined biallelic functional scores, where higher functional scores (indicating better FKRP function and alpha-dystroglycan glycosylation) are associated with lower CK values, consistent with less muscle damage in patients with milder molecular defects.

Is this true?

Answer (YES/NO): NO